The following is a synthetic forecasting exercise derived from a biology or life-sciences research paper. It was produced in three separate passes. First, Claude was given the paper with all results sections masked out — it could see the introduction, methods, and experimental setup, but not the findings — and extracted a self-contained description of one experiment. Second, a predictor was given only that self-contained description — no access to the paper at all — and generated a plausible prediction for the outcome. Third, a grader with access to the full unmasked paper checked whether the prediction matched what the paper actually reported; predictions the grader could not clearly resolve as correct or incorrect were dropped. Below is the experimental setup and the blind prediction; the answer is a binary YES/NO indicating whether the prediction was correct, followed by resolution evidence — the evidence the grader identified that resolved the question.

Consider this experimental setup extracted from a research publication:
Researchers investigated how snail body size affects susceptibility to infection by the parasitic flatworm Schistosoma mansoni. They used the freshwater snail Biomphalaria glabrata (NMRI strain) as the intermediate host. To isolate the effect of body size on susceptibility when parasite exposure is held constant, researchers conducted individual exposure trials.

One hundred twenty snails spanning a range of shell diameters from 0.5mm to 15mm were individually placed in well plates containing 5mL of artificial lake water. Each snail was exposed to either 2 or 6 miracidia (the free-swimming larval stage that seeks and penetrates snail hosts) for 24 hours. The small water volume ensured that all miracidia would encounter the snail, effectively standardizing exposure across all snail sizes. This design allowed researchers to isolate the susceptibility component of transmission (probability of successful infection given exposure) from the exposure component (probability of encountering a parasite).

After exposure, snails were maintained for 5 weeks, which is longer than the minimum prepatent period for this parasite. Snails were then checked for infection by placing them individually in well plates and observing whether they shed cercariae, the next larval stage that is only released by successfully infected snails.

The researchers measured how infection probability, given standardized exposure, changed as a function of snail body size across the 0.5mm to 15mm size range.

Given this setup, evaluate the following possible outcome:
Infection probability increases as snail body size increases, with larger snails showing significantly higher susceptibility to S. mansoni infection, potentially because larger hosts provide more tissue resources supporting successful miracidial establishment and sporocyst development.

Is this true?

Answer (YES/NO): NO